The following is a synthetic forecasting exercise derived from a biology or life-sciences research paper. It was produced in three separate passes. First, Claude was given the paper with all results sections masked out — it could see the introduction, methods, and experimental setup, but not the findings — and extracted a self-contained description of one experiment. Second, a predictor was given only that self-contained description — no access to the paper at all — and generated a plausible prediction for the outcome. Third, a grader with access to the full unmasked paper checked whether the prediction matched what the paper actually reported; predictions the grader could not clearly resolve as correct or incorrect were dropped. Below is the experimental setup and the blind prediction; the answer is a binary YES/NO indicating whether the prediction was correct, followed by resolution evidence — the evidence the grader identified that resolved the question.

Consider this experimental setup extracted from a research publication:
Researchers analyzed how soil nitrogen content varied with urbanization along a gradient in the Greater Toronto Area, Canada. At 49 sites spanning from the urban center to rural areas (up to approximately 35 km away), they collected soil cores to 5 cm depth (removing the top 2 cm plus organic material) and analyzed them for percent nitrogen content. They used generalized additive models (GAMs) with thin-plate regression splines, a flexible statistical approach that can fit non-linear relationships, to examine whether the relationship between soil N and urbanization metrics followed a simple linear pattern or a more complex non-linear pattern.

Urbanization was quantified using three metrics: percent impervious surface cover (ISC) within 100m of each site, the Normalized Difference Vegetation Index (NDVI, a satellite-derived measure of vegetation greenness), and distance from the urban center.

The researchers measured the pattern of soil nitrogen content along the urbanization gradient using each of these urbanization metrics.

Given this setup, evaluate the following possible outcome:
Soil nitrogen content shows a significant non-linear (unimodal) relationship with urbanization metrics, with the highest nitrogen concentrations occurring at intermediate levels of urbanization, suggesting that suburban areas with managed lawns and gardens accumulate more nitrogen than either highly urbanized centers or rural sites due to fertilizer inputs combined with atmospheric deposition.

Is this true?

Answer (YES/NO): NO